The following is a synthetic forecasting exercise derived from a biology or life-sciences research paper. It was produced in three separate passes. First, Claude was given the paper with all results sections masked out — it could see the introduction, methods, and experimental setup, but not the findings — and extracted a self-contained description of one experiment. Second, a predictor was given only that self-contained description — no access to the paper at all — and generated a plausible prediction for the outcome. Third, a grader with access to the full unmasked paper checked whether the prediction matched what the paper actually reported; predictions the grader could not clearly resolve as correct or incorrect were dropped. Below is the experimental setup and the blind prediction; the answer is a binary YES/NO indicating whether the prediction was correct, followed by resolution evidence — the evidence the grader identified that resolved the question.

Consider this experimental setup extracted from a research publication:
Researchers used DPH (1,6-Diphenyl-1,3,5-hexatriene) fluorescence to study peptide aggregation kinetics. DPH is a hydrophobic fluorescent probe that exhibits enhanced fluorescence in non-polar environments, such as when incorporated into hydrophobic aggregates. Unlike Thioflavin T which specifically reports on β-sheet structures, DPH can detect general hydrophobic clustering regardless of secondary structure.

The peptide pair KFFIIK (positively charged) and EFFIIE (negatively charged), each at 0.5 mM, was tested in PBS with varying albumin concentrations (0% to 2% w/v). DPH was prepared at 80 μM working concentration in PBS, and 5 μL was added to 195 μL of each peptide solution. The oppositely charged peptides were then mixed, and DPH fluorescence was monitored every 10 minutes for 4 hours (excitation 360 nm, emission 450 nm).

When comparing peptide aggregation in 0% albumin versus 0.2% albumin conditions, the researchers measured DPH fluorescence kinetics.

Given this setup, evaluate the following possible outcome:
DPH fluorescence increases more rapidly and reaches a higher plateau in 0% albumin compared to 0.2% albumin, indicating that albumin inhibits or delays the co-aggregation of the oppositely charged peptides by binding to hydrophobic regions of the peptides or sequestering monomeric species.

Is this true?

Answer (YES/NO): YES